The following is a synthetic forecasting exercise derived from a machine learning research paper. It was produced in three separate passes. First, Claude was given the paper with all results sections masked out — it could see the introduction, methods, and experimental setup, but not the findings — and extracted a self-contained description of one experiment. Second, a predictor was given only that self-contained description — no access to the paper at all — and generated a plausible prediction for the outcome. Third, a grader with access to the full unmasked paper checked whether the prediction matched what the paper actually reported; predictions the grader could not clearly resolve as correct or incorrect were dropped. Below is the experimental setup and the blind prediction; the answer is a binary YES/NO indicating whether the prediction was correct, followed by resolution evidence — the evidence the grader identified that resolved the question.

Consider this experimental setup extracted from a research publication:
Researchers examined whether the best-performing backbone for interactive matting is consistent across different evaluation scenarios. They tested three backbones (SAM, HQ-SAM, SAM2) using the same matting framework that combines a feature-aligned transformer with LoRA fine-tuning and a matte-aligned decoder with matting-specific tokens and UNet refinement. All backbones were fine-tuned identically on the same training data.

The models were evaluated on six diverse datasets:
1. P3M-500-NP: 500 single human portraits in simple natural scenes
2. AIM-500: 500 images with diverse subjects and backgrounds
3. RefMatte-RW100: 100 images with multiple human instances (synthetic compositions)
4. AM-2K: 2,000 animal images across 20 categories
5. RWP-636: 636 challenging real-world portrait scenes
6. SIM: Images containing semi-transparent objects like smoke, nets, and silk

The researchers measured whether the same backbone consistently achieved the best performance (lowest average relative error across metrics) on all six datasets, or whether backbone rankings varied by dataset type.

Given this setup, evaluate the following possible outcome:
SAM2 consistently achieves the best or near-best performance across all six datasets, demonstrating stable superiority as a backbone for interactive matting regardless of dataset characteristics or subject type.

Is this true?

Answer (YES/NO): NO